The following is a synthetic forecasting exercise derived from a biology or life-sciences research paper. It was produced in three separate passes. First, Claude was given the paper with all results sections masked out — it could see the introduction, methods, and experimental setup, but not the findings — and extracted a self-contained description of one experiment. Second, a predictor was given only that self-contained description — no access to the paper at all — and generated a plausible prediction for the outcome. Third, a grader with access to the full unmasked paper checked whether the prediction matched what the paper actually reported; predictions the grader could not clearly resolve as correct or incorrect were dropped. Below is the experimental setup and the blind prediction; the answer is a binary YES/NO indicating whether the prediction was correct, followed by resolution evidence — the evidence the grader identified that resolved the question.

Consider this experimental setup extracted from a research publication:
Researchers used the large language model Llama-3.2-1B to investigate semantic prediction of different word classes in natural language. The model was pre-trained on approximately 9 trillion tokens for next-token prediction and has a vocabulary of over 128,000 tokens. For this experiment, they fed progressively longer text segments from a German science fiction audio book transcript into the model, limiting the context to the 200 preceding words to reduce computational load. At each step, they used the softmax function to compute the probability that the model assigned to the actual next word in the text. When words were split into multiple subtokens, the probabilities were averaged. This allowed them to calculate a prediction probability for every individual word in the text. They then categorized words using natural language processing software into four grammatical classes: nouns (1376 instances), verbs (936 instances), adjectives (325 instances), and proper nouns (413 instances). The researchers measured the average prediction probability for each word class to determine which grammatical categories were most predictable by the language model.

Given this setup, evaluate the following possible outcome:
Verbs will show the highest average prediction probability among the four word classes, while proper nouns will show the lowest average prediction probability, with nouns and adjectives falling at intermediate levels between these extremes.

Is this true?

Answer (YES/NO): NO